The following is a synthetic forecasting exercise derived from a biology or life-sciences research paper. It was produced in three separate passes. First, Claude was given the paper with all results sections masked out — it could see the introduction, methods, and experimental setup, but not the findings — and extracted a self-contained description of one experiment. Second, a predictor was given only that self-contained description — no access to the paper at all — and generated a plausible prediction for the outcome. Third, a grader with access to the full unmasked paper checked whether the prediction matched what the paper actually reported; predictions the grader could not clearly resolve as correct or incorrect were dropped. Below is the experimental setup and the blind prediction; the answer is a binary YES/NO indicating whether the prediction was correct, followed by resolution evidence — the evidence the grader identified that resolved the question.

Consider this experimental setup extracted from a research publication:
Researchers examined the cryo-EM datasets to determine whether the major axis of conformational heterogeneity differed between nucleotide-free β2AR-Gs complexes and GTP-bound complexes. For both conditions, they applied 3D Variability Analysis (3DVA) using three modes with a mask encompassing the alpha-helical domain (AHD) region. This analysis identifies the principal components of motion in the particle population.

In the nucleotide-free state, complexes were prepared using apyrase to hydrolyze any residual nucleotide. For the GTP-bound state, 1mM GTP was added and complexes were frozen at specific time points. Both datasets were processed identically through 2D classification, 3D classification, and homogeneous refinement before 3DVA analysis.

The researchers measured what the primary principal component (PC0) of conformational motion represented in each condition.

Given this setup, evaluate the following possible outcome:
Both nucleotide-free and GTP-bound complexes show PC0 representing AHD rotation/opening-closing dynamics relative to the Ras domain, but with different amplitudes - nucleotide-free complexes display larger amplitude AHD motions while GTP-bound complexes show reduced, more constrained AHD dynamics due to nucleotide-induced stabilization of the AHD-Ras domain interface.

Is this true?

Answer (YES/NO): NO